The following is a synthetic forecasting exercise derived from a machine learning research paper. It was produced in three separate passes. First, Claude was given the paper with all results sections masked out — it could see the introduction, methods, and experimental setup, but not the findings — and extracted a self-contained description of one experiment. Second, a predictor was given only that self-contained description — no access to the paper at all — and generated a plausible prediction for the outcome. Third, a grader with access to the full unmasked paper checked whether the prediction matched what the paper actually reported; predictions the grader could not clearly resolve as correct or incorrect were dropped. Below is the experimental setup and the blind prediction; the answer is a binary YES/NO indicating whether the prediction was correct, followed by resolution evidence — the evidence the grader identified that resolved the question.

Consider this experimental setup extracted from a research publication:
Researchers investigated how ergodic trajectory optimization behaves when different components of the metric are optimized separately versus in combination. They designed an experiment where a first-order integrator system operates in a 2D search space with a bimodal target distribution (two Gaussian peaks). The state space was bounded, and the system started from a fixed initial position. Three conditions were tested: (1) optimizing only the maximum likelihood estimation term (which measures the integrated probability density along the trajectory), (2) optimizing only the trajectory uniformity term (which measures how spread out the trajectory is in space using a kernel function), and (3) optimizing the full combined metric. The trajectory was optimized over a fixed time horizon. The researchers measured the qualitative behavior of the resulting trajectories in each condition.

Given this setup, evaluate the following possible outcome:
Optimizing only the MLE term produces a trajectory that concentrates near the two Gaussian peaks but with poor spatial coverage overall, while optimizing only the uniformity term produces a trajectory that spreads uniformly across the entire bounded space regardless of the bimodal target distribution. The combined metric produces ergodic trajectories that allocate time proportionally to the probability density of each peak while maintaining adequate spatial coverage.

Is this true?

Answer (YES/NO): NO